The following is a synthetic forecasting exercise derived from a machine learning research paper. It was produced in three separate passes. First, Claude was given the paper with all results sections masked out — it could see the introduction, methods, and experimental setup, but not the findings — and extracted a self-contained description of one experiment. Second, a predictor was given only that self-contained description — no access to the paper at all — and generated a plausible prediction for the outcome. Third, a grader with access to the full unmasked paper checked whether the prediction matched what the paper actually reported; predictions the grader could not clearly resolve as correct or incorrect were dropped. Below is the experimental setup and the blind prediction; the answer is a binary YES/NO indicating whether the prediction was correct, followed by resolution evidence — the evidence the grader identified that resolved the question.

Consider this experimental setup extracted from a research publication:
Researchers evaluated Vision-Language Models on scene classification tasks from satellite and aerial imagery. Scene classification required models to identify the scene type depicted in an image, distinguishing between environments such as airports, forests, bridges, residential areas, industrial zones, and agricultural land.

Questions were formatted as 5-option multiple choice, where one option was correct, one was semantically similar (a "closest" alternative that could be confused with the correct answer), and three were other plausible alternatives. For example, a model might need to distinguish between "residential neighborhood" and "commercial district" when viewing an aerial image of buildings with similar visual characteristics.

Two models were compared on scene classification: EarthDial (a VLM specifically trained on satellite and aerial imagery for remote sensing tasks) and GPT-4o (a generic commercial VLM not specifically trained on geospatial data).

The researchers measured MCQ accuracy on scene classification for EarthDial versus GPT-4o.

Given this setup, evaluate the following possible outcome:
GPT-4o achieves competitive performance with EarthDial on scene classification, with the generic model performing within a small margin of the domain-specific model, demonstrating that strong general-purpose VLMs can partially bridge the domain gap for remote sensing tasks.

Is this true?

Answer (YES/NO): YES